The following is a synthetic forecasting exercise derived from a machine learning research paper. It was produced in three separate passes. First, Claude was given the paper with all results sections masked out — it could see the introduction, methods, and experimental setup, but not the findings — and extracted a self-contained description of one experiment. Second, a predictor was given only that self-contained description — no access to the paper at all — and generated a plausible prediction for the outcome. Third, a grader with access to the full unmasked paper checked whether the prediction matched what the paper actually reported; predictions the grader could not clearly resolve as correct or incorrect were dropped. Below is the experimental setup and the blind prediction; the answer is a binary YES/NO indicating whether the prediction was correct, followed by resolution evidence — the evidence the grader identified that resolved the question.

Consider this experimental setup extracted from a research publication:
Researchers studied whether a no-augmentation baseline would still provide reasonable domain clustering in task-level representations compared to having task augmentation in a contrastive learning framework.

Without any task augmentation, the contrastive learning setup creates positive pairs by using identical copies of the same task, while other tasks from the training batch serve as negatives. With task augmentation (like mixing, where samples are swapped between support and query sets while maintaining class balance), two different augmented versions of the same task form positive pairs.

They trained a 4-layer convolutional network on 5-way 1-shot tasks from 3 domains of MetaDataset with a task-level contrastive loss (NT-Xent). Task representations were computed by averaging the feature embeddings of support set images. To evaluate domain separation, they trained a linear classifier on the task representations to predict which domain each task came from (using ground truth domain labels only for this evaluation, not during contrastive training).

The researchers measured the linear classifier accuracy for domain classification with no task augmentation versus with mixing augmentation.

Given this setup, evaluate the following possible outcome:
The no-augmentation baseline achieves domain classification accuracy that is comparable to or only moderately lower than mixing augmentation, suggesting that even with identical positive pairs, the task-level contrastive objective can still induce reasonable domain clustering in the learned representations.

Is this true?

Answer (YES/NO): NO